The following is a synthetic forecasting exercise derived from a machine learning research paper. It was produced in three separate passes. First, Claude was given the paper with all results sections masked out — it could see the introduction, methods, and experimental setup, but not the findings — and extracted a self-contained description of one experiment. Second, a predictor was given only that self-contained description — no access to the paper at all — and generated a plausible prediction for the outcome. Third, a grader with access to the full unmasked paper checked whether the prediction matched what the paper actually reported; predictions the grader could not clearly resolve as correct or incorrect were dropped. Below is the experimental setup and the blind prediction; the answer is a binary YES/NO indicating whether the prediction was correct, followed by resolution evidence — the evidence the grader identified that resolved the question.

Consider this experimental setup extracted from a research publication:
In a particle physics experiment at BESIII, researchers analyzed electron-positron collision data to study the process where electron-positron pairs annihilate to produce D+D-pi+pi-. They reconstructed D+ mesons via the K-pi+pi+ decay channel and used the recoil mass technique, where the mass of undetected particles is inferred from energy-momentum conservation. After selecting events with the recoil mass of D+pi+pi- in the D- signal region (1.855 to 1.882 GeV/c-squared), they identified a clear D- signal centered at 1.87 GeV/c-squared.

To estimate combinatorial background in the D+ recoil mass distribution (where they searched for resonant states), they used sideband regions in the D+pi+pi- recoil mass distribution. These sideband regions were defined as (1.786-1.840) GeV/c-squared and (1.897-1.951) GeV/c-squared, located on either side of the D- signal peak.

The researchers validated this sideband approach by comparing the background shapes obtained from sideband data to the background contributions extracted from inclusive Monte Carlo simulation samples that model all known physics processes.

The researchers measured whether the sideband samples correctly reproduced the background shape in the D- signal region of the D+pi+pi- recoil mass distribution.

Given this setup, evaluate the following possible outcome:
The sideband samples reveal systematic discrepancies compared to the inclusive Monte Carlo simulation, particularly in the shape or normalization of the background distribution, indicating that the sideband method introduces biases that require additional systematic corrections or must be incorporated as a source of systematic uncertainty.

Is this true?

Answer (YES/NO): NO